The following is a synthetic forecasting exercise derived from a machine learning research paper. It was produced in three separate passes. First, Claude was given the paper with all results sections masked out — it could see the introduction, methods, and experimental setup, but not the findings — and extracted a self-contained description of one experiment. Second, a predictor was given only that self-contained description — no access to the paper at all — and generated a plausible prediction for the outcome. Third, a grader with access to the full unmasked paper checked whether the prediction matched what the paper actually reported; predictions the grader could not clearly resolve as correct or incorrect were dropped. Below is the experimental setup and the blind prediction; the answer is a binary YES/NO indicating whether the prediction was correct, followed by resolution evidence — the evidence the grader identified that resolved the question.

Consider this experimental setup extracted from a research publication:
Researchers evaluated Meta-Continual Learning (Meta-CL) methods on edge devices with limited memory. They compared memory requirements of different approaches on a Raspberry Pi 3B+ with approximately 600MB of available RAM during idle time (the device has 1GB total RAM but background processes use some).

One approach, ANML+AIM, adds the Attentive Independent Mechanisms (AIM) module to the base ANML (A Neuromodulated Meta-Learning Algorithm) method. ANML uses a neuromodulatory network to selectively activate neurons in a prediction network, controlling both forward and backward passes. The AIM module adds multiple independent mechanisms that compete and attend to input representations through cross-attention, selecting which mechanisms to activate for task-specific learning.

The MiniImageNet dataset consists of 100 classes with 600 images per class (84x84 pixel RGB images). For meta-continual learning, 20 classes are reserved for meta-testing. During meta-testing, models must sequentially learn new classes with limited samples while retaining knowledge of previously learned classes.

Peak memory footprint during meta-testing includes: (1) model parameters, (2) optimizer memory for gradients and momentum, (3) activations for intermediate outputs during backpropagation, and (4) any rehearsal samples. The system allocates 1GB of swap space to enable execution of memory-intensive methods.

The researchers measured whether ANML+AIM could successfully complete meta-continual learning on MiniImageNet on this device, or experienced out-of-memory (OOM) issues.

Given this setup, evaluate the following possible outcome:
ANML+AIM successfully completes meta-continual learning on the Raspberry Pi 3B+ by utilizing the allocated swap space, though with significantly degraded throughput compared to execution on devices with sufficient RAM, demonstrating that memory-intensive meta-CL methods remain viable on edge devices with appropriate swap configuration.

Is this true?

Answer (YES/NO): NO